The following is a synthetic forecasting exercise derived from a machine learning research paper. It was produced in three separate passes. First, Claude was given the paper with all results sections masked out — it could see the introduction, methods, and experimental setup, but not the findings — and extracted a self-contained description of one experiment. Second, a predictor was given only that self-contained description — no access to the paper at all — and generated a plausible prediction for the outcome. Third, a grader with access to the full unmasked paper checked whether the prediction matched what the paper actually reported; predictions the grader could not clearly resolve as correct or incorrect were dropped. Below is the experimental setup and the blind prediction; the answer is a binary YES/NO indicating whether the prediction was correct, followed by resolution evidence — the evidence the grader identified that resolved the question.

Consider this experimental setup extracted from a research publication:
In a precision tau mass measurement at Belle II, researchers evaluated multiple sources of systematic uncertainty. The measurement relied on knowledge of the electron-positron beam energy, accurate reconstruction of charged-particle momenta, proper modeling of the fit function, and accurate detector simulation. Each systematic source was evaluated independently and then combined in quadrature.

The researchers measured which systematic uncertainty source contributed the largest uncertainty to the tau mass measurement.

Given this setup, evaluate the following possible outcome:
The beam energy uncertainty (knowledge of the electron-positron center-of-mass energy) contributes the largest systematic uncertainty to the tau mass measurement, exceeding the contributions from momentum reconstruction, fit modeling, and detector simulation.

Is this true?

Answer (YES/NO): YES